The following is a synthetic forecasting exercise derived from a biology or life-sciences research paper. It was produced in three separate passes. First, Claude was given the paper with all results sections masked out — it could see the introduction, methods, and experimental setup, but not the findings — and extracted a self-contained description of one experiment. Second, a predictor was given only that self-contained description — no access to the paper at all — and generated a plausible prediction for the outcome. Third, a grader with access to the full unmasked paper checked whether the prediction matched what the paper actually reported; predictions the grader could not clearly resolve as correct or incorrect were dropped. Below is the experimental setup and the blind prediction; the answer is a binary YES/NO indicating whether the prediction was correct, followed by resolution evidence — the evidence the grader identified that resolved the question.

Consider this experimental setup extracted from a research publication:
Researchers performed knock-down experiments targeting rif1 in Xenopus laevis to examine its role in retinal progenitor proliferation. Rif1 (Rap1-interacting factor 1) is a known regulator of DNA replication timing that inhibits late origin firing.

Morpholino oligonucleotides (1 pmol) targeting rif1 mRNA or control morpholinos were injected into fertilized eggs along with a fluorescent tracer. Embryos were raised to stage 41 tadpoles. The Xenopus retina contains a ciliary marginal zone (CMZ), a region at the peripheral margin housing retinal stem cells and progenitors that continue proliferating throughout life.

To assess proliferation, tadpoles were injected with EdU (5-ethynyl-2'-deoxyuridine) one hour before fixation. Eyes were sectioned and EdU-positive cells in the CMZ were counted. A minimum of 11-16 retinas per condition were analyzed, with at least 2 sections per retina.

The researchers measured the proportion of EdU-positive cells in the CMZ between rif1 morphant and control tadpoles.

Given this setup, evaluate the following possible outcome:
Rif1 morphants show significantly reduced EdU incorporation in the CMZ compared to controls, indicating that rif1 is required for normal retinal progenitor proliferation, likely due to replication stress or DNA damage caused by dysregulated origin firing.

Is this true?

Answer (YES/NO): NO